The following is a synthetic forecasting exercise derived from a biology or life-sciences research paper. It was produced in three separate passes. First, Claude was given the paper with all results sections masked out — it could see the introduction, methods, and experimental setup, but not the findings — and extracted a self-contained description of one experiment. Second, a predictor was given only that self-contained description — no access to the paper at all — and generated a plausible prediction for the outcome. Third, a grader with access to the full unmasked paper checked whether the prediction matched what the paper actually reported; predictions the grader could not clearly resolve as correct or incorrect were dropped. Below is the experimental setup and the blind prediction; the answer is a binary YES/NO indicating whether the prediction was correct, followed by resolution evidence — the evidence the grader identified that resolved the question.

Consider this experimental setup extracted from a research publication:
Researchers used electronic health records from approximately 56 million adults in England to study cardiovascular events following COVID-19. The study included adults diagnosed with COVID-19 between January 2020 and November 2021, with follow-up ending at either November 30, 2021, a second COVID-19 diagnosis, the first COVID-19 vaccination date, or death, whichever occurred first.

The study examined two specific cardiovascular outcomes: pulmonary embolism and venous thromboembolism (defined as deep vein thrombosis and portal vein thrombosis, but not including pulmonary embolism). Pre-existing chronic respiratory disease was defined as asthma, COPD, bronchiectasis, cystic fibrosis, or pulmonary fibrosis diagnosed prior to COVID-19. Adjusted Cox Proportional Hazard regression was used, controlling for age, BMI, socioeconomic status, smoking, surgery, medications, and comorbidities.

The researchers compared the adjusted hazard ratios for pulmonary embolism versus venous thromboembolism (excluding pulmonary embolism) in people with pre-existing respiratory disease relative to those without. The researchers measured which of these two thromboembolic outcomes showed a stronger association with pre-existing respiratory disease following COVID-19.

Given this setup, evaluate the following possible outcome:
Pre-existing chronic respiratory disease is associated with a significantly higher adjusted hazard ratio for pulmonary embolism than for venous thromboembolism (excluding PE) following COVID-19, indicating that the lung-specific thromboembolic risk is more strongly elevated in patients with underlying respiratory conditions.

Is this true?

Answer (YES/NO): YES